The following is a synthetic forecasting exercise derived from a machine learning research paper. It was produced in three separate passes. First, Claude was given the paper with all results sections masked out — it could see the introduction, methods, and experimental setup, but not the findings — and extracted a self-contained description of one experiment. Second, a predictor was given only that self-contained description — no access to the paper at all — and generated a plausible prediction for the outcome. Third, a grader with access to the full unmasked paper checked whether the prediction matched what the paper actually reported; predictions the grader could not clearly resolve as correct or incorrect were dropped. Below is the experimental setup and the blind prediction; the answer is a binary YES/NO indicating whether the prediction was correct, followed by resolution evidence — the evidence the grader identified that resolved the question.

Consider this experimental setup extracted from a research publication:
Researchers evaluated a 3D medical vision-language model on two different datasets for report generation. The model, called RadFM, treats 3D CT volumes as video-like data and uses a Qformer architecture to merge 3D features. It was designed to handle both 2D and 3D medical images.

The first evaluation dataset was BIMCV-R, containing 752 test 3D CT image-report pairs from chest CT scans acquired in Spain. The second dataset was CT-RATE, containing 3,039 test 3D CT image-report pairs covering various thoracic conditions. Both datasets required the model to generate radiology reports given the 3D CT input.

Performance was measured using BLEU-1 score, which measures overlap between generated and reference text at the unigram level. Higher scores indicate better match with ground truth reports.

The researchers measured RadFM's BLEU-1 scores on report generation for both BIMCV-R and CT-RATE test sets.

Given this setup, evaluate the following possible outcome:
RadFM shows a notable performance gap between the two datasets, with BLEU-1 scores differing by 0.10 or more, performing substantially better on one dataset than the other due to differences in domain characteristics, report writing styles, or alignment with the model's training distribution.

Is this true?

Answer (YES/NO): YES